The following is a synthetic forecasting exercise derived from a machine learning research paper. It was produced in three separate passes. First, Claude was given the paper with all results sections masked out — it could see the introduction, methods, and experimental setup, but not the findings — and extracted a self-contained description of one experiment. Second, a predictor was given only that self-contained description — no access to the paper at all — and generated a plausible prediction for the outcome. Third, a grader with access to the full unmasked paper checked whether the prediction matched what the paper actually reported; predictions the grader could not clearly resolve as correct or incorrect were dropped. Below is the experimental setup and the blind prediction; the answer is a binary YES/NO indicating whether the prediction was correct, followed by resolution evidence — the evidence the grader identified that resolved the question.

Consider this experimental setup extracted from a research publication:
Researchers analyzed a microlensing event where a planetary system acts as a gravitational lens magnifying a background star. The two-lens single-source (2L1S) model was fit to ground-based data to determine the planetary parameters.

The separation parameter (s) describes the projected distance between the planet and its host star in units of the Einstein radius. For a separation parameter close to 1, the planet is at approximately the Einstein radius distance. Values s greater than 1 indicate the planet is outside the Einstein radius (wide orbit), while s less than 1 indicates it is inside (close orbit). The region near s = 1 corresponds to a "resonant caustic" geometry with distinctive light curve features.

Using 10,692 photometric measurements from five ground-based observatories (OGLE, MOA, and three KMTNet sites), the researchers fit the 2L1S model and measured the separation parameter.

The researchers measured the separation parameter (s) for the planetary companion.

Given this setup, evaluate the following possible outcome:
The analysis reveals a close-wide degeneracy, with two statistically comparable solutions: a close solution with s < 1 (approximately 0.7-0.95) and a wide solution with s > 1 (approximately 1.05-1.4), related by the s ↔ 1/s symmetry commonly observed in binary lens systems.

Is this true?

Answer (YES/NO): NO